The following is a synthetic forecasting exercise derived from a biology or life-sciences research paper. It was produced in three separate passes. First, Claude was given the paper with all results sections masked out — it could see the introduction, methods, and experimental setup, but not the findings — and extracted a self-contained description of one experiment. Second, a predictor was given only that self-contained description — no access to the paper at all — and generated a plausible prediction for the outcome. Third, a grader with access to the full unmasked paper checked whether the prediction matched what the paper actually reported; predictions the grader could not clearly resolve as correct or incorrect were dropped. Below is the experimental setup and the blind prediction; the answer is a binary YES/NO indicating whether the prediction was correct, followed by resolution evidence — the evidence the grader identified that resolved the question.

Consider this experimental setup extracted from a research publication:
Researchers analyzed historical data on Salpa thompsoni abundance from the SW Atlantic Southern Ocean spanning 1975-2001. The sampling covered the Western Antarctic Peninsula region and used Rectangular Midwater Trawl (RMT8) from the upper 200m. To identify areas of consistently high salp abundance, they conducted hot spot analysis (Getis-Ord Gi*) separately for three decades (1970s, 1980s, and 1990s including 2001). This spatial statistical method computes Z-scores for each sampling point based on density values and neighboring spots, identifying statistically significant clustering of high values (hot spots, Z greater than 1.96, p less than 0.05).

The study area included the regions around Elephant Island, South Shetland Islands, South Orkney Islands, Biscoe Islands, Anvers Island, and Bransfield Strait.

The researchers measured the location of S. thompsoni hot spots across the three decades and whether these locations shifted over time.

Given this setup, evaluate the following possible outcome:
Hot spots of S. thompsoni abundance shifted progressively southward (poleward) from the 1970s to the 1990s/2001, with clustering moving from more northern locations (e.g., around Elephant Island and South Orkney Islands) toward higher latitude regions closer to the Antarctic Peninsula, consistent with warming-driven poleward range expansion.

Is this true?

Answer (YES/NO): NO